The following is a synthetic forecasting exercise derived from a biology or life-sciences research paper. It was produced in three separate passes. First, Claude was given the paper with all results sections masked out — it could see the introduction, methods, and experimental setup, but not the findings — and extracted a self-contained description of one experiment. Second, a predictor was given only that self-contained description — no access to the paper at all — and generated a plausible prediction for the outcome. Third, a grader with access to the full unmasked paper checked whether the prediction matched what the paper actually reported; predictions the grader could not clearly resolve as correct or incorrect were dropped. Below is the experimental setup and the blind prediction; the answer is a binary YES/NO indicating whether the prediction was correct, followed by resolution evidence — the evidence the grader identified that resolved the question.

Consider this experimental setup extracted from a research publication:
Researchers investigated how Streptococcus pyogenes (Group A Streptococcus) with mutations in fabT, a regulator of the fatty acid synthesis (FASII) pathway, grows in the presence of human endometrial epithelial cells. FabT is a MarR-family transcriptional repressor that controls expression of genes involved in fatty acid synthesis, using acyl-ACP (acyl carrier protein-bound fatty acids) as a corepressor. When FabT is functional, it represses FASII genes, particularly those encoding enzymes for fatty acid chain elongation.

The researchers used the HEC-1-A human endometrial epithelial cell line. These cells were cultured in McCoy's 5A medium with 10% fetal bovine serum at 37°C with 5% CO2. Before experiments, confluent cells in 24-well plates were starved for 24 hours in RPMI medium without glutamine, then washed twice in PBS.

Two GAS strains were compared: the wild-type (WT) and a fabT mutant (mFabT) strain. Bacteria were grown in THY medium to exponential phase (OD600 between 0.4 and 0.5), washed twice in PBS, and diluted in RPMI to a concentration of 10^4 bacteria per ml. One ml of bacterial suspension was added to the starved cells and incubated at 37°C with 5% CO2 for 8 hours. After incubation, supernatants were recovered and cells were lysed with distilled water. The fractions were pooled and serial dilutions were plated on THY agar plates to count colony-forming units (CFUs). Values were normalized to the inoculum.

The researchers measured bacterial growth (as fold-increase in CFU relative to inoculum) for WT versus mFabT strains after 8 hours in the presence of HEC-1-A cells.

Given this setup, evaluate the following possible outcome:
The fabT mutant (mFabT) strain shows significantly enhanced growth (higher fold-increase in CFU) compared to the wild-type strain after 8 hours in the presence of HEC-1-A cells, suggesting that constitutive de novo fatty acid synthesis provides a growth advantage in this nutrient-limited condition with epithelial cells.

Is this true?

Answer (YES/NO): NO